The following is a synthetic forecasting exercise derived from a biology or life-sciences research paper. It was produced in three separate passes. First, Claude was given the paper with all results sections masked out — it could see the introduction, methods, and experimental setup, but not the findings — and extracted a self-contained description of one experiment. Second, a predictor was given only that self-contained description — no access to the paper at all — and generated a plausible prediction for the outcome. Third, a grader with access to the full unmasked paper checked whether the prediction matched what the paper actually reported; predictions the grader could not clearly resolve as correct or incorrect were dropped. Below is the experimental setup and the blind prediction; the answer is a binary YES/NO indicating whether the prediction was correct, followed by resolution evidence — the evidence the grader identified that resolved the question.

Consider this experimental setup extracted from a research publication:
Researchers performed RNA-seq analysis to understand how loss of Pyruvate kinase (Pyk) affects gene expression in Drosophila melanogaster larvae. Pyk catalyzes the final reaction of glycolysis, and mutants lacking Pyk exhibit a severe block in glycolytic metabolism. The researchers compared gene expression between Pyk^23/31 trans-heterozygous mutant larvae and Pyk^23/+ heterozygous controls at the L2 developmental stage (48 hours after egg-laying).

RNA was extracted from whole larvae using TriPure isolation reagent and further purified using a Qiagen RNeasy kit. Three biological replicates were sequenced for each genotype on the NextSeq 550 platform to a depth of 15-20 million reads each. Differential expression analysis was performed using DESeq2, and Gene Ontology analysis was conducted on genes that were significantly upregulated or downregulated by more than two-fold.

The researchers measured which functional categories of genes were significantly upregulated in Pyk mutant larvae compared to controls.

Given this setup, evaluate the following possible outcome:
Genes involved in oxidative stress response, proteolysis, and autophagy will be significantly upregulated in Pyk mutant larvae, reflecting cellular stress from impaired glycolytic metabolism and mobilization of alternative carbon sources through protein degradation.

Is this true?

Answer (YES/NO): NO